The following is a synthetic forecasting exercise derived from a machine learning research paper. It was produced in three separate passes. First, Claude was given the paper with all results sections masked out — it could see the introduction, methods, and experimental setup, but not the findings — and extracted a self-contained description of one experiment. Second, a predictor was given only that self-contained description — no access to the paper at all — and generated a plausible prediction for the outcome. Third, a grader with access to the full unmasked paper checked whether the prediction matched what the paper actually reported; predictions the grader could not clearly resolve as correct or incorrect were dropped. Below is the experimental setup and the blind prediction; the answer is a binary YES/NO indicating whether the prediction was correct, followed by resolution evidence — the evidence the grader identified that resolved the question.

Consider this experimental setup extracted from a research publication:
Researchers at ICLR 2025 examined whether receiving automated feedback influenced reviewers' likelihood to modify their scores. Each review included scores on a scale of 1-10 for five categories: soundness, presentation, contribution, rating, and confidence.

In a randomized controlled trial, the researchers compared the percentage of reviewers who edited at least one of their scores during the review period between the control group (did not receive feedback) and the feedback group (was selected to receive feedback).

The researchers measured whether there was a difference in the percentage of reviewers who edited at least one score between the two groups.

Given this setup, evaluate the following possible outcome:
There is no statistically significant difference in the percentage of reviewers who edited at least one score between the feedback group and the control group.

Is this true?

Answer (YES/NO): NO